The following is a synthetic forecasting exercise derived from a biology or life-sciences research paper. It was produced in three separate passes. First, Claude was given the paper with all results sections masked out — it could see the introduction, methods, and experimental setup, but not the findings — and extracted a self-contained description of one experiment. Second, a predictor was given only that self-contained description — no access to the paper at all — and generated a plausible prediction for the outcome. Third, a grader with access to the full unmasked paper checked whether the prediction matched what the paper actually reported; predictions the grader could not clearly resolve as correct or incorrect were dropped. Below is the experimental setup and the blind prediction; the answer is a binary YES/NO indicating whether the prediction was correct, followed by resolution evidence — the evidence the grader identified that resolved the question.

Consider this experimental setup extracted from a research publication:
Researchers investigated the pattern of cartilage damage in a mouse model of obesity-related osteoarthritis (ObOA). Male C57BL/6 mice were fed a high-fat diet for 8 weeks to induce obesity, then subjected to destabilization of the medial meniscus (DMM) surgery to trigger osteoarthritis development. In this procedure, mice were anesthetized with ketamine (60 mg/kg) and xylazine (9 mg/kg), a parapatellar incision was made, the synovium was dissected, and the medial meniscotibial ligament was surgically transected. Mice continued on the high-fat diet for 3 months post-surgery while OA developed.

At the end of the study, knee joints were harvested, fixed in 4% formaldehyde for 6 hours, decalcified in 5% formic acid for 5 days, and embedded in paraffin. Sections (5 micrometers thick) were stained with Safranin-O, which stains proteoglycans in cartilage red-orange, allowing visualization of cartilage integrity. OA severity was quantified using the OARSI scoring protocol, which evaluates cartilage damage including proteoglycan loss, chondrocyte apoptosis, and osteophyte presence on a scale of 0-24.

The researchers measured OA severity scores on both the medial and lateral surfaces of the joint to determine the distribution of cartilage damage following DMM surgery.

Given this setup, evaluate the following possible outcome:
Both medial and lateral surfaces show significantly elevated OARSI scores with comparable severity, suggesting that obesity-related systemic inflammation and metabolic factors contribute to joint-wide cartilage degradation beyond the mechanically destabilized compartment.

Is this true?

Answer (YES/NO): NO